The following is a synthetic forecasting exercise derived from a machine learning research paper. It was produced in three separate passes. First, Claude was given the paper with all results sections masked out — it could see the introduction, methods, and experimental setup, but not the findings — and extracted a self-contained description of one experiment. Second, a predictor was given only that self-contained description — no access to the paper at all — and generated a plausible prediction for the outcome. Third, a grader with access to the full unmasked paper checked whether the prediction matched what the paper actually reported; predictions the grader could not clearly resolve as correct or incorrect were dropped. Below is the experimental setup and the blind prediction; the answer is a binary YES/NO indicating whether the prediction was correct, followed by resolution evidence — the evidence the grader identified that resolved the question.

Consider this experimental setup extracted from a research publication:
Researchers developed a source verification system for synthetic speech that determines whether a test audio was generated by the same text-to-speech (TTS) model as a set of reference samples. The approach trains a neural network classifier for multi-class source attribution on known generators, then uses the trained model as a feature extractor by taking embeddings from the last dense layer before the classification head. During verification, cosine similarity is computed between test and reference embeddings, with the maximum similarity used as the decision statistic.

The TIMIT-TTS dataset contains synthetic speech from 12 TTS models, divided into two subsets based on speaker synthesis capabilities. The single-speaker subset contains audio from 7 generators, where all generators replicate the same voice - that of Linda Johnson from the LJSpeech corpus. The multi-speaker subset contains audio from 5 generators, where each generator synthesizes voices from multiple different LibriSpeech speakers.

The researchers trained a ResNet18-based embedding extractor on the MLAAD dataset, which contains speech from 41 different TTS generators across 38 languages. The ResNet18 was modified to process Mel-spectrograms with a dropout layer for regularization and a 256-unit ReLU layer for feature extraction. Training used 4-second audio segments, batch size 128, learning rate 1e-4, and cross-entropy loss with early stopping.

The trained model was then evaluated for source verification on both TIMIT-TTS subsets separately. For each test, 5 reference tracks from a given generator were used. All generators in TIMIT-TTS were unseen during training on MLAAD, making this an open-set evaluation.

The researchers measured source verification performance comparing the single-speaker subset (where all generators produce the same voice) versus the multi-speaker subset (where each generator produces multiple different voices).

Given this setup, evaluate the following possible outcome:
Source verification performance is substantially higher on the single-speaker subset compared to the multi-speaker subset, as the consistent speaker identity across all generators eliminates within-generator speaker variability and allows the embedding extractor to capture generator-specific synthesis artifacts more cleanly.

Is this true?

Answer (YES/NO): NO